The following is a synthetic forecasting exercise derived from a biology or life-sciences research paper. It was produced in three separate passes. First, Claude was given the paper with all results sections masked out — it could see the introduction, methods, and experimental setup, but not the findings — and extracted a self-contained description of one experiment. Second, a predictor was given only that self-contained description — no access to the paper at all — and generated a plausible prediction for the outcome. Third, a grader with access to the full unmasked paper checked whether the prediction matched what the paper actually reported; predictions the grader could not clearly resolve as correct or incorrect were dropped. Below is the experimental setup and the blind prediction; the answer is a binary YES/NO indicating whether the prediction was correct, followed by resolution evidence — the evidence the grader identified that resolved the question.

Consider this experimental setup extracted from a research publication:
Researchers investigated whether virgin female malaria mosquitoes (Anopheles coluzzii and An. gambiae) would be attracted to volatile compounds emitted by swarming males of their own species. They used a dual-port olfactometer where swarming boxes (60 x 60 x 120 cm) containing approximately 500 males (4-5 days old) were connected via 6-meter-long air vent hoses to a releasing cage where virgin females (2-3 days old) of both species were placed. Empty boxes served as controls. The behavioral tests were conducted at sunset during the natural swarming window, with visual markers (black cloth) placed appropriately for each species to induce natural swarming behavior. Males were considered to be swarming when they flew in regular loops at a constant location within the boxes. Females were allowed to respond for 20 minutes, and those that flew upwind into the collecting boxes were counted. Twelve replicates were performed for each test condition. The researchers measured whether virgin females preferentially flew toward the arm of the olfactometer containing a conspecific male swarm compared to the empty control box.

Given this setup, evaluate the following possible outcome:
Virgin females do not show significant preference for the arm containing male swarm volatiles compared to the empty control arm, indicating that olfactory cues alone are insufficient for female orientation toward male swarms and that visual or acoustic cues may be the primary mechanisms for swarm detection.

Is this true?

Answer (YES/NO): YES